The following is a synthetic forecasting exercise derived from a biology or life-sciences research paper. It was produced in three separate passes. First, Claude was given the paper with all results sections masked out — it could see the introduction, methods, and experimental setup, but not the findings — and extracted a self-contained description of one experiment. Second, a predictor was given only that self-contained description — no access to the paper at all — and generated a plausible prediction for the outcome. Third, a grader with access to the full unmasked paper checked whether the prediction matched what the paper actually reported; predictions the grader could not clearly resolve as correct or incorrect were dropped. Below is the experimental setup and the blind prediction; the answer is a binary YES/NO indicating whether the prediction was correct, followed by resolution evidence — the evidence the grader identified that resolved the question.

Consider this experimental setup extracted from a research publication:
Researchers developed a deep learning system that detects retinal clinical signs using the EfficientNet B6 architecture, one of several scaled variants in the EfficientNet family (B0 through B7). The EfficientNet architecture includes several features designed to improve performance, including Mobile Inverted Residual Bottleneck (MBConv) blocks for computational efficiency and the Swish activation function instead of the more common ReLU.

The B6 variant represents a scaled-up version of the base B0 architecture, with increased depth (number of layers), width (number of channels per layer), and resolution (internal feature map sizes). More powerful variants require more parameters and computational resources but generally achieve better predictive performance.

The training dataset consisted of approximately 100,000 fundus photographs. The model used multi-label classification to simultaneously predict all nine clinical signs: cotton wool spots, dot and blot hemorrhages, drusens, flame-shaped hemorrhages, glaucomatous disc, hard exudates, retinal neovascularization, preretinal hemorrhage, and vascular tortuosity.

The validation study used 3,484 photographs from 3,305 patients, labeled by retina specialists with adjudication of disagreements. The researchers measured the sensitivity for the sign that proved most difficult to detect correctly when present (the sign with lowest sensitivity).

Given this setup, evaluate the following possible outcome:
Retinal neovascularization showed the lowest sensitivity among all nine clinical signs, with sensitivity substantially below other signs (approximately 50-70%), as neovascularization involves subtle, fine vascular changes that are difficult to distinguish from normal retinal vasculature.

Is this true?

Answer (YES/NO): NO